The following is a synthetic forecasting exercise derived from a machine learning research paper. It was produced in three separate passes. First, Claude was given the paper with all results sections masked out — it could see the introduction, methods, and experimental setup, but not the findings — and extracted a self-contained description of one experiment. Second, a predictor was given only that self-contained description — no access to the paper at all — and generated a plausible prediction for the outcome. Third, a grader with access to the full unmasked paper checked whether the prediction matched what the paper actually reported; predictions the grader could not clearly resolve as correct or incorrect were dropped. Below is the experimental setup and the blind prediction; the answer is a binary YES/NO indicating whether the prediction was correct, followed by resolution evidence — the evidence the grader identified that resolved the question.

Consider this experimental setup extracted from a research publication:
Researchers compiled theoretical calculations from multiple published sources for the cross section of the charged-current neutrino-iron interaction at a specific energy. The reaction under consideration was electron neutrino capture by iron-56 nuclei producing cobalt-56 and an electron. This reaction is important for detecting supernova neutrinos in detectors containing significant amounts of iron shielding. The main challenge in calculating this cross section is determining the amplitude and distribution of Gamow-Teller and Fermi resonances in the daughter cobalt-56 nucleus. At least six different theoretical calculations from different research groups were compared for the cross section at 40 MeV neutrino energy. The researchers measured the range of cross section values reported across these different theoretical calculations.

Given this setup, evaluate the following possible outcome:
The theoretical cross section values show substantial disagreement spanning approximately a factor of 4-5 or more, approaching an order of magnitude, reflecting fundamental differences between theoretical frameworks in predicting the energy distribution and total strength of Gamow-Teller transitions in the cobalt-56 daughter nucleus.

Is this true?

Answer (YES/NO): NO